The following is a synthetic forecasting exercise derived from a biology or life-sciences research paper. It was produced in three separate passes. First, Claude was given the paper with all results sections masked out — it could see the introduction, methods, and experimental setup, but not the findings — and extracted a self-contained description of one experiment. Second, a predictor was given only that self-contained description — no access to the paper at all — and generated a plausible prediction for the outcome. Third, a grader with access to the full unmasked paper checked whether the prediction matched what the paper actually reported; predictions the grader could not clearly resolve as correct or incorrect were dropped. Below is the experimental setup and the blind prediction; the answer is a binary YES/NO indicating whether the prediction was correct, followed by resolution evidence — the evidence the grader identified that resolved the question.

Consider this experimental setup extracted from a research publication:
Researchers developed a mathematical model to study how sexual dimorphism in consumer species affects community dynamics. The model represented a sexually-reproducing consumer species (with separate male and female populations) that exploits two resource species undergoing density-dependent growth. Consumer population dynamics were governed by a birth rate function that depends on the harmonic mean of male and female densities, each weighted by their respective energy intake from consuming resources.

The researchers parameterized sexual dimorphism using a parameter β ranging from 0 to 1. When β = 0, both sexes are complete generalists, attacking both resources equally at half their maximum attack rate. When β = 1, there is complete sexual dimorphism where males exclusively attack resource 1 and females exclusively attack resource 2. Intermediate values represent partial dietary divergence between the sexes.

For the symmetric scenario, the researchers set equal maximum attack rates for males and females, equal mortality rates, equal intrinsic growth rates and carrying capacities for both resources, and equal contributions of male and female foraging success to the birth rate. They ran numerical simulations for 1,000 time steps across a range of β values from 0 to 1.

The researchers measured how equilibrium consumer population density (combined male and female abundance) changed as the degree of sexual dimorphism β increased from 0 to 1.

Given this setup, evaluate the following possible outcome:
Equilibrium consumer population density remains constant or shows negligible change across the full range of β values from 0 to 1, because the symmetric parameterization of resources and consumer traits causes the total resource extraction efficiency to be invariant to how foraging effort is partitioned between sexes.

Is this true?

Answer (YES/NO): NO